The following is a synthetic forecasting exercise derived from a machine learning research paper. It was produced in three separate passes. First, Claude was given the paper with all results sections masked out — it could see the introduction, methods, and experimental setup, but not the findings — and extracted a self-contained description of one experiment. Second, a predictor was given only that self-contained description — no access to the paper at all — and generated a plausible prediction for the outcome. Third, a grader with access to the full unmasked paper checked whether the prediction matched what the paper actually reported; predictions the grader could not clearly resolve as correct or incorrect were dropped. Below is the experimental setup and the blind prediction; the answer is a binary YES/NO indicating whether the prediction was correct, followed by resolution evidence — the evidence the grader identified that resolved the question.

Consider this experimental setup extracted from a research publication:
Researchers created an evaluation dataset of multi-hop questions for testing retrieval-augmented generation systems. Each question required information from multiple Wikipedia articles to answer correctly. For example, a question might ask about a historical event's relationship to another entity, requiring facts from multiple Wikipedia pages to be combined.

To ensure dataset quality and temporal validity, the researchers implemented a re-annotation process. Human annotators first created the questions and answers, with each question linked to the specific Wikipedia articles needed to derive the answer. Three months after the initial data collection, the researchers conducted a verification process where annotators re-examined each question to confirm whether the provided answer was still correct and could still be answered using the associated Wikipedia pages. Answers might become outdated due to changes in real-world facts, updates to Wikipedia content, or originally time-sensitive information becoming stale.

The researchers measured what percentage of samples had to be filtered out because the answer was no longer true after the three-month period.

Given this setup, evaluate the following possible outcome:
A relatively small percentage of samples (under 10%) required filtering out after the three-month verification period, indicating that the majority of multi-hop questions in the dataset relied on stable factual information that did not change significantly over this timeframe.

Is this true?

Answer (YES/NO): YES